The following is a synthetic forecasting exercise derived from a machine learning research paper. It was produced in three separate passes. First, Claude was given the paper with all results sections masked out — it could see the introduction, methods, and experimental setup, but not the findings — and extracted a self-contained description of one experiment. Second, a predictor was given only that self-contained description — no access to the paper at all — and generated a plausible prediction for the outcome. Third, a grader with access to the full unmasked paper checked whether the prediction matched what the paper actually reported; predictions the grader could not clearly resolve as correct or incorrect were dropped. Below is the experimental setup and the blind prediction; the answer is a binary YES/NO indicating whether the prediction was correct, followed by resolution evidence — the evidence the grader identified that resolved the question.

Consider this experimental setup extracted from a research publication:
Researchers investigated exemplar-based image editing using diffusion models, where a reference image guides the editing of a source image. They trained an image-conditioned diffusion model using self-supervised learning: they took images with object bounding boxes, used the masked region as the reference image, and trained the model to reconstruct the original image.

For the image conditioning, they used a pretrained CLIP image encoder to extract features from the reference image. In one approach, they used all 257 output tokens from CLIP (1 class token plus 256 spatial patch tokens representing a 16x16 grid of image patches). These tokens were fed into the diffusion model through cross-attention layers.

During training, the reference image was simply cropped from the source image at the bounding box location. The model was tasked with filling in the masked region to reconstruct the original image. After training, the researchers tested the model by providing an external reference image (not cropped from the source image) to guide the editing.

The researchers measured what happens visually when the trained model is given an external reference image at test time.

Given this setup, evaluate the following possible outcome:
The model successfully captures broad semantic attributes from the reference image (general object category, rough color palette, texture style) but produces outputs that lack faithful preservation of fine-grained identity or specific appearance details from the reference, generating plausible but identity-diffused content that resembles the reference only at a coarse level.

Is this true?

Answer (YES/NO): NO